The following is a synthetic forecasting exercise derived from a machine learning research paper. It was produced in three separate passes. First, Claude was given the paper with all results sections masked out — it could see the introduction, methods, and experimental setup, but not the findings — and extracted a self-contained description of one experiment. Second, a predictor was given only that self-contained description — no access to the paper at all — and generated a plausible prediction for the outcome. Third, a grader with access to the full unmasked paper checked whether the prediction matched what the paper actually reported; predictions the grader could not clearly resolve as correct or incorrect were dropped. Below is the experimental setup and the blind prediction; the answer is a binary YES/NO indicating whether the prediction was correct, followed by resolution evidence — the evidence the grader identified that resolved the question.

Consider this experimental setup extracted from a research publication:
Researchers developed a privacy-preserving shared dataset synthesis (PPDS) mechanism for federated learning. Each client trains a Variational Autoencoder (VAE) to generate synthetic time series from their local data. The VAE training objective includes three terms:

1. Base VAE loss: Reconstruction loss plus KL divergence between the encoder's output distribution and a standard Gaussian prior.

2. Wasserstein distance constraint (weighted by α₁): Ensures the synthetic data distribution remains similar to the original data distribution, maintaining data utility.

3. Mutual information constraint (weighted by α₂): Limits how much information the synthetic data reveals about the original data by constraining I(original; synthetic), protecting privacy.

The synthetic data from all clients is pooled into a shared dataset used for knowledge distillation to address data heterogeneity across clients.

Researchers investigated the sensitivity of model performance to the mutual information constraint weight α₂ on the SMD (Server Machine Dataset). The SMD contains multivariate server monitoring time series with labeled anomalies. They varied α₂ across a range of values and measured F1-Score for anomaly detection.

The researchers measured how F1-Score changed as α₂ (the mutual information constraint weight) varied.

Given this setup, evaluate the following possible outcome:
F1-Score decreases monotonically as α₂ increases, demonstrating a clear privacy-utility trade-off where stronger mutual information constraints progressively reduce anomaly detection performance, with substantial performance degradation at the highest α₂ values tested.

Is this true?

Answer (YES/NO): NO